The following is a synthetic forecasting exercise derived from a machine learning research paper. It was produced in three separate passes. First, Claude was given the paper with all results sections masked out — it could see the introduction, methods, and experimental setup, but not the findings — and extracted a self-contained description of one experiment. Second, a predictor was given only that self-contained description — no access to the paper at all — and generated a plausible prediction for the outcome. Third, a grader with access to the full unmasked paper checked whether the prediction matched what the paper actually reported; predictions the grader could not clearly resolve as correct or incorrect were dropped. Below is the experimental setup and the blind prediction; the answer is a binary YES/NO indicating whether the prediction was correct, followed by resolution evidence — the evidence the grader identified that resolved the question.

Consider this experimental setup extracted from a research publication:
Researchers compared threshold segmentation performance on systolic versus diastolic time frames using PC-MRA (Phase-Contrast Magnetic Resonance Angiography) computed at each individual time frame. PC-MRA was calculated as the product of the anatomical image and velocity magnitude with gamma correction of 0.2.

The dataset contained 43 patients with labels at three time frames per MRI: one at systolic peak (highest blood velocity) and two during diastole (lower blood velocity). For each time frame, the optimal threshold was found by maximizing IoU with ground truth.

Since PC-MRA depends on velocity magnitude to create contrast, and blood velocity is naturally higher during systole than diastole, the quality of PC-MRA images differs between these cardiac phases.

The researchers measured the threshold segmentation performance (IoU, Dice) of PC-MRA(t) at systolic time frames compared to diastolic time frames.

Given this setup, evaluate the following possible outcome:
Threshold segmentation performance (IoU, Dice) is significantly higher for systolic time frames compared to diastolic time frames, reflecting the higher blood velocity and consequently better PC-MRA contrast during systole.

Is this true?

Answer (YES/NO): YES